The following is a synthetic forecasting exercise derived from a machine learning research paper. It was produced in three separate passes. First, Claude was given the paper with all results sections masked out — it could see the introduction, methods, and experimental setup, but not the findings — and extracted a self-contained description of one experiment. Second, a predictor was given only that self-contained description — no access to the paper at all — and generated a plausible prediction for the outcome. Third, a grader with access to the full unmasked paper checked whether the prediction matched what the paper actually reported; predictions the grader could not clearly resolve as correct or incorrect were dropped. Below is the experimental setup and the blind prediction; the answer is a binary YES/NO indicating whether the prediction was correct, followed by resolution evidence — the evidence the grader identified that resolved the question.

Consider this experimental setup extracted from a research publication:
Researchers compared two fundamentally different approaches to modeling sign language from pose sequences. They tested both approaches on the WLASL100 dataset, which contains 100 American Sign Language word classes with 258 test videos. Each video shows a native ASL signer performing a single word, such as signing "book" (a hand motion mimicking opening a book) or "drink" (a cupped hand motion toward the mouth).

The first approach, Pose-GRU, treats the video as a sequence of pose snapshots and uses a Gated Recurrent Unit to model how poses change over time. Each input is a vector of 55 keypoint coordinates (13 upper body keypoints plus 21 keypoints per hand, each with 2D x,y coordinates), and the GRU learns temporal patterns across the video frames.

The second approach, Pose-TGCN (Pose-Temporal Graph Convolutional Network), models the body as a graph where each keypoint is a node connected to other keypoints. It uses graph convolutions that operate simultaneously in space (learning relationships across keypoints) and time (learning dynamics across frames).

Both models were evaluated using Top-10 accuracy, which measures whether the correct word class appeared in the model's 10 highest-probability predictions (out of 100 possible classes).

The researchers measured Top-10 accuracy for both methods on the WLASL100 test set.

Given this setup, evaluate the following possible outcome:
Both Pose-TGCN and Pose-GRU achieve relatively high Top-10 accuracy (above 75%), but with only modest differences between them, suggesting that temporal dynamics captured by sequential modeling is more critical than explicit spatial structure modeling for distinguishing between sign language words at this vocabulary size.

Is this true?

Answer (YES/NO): NO